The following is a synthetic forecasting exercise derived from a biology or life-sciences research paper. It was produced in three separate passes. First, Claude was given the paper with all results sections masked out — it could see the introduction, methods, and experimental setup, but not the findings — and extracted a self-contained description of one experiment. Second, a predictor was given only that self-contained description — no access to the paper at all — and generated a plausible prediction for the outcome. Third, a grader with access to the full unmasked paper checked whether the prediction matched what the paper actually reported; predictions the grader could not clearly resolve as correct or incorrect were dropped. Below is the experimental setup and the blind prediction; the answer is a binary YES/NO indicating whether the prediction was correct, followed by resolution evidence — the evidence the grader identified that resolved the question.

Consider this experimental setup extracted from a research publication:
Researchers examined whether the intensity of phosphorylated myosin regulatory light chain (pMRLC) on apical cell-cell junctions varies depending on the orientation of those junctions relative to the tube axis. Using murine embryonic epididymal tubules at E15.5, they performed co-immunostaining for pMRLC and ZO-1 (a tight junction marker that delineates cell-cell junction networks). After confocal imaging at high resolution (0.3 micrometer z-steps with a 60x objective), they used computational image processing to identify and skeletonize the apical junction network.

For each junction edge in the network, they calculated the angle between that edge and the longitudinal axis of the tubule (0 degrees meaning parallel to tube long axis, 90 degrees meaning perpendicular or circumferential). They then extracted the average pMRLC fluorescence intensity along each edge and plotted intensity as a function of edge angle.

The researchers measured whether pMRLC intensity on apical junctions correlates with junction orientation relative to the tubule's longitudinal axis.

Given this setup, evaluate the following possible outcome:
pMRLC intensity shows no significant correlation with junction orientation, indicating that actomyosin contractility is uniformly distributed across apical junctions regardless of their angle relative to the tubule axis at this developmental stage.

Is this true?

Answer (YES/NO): NO